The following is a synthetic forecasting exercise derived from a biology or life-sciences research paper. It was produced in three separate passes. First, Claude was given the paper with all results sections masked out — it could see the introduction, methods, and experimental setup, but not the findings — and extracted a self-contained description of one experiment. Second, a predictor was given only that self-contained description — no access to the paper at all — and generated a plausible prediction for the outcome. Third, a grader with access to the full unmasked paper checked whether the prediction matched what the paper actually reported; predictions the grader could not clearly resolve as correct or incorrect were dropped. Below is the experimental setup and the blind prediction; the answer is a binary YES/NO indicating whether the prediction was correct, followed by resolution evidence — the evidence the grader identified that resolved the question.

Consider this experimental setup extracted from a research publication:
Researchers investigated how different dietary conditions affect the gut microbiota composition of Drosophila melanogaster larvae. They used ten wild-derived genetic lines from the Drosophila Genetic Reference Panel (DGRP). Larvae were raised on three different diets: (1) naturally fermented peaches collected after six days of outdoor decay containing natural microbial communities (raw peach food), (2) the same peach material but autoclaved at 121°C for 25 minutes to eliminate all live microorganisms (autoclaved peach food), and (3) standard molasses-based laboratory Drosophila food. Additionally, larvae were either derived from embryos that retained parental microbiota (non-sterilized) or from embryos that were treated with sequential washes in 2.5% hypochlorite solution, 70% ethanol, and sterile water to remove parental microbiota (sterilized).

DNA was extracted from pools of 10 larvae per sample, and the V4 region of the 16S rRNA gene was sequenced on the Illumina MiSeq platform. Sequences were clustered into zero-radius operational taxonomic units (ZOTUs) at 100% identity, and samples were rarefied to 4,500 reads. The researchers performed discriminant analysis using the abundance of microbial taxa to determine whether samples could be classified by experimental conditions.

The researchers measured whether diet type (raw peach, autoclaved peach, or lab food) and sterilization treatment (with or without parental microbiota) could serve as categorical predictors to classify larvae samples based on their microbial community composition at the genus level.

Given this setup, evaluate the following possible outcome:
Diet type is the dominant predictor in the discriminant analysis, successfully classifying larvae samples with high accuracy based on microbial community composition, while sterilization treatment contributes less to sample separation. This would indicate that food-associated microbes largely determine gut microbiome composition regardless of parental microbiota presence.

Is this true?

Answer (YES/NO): NO